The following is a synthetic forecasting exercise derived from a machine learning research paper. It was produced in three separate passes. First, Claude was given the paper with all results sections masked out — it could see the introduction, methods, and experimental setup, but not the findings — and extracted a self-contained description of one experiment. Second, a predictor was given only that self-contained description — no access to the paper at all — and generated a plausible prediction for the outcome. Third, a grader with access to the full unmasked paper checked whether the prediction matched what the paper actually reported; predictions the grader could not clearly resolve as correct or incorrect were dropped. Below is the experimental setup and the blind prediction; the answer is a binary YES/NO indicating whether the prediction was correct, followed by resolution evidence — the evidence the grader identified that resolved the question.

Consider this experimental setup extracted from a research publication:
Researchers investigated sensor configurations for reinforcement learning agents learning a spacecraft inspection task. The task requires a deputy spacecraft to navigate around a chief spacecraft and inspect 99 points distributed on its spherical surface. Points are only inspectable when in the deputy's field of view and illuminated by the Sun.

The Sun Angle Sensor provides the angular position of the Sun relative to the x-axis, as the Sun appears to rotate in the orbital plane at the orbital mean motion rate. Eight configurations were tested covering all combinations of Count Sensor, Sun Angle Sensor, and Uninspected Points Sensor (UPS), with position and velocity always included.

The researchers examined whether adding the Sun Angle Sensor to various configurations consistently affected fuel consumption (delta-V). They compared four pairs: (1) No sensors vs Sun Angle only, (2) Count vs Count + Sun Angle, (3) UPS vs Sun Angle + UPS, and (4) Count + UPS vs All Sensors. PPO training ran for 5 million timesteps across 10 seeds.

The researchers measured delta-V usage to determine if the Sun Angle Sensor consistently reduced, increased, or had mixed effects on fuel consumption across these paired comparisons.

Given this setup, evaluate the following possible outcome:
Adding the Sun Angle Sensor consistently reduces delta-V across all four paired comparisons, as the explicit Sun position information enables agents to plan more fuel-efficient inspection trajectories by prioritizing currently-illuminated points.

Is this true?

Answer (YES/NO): NO